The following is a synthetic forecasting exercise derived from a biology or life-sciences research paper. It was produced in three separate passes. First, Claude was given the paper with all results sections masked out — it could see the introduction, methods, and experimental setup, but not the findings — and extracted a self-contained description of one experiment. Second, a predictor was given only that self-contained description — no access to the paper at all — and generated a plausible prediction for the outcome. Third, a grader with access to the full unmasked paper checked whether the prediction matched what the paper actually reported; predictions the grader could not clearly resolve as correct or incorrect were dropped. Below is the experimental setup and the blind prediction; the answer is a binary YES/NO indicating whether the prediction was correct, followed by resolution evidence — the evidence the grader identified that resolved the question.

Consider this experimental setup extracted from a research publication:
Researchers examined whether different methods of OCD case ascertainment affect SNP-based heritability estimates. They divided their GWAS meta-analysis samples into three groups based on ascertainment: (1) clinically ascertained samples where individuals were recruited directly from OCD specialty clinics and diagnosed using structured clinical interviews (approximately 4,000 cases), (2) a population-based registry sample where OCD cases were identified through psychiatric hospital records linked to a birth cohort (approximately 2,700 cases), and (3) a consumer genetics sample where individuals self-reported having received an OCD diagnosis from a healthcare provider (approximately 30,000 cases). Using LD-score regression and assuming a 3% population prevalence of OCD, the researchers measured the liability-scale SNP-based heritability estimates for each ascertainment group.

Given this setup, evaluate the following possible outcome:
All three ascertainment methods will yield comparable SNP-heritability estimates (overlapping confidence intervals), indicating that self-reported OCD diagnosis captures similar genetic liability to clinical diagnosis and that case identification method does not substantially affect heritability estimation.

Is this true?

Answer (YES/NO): NO